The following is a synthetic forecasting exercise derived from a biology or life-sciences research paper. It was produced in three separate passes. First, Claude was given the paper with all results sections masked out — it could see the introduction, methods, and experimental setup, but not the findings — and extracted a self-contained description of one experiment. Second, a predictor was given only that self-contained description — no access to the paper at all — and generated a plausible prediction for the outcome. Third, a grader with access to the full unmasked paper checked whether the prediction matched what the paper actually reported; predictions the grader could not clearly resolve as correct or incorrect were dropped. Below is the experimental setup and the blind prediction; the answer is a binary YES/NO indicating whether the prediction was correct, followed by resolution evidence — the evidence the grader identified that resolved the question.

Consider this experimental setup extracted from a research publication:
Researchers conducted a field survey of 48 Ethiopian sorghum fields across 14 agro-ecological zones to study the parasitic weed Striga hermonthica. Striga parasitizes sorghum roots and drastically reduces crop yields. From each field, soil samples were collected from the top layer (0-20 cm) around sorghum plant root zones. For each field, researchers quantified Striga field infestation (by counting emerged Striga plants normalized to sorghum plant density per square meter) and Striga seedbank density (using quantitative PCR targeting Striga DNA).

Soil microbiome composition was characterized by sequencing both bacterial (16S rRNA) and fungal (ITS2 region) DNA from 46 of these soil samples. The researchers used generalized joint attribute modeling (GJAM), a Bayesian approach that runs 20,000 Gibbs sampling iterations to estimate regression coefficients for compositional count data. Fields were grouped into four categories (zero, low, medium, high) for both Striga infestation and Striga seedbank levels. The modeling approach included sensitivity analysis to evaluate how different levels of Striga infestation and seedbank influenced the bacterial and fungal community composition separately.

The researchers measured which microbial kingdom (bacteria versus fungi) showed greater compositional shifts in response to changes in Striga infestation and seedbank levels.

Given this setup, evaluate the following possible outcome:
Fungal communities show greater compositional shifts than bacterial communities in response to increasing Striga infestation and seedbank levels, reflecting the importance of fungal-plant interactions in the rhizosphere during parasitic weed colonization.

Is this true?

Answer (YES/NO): YES